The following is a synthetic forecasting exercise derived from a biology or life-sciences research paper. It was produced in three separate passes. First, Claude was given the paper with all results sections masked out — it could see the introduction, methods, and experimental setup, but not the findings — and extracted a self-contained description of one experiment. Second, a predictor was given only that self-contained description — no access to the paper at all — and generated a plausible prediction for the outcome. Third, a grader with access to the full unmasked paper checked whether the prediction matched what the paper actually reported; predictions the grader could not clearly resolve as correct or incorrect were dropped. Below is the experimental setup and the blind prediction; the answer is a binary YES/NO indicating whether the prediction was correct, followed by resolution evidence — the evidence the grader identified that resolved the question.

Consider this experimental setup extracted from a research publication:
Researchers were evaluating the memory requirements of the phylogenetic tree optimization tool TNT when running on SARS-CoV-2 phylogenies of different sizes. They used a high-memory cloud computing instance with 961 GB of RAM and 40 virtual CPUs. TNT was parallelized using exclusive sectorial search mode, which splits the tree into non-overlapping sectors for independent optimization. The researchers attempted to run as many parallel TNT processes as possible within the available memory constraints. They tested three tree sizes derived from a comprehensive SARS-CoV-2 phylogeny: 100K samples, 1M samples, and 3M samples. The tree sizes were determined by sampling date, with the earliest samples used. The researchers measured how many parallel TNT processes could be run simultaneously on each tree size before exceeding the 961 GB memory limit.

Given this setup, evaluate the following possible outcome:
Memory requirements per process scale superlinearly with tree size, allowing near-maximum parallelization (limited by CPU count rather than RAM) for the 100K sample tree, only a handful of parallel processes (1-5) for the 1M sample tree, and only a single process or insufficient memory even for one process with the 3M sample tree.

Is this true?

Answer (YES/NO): NO